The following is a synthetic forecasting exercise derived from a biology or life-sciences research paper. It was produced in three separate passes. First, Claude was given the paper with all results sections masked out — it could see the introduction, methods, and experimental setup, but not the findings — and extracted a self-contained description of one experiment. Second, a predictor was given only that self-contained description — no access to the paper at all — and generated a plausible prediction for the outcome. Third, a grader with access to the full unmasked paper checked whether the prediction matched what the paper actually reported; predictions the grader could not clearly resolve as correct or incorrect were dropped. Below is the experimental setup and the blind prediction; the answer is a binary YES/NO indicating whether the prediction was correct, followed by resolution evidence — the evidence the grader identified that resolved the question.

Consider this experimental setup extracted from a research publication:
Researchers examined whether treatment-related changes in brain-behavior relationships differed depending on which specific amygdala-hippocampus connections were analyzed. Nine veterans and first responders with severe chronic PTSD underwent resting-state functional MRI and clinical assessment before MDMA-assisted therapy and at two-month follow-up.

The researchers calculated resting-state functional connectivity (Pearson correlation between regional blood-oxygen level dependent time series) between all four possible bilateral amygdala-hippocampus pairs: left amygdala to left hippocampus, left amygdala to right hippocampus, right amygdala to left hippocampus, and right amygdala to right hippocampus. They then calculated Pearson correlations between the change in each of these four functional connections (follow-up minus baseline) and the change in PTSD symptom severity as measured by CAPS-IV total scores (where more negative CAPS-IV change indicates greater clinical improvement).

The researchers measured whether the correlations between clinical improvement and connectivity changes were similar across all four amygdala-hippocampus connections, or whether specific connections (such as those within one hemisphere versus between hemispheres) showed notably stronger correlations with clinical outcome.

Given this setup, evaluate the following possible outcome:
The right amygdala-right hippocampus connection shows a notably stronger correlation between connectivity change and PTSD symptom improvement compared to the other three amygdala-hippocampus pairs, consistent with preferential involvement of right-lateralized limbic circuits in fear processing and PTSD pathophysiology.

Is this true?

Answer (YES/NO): NO